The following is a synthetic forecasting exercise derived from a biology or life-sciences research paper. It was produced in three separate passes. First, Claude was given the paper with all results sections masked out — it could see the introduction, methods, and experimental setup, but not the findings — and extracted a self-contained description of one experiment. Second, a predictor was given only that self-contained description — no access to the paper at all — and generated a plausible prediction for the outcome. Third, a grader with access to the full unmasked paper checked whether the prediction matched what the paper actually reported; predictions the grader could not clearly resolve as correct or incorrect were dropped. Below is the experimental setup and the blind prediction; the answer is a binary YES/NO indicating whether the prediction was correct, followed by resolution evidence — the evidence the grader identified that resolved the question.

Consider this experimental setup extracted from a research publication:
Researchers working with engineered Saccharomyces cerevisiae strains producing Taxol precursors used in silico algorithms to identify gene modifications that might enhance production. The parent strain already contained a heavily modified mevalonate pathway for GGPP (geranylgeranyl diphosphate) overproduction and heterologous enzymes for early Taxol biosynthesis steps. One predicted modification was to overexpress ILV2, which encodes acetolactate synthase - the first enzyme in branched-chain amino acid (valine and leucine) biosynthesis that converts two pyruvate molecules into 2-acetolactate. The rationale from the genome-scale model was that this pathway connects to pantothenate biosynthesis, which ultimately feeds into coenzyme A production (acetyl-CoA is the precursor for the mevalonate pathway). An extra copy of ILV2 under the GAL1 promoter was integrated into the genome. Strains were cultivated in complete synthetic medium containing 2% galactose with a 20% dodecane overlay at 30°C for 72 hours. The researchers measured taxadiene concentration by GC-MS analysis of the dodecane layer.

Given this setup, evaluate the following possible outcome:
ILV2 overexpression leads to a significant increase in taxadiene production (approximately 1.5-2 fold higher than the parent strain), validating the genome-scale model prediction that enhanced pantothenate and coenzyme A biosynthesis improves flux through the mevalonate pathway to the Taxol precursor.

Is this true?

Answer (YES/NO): NO